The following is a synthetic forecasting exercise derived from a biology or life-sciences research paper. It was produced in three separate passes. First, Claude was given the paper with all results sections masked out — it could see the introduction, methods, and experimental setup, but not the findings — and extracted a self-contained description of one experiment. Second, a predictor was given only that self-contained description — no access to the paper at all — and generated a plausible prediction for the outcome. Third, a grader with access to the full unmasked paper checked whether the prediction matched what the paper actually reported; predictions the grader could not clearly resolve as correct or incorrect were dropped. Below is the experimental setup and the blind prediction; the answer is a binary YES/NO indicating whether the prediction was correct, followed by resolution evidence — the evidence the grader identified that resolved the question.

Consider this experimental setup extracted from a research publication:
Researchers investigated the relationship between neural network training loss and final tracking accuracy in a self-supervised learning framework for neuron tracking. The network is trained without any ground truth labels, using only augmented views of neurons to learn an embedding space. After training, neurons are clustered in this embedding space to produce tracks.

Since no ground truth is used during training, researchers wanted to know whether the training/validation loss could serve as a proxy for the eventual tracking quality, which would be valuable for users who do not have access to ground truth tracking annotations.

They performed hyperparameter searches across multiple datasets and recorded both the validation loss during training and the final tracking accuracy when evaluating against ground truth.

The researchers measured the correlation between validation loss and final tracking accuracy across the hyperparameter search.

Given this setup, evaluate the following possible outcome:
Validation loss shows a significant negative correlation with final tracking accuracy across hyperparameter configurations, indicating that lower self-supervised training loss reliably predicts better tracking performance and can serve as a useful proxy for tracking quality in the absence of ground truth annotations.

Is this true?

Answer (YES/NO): YES